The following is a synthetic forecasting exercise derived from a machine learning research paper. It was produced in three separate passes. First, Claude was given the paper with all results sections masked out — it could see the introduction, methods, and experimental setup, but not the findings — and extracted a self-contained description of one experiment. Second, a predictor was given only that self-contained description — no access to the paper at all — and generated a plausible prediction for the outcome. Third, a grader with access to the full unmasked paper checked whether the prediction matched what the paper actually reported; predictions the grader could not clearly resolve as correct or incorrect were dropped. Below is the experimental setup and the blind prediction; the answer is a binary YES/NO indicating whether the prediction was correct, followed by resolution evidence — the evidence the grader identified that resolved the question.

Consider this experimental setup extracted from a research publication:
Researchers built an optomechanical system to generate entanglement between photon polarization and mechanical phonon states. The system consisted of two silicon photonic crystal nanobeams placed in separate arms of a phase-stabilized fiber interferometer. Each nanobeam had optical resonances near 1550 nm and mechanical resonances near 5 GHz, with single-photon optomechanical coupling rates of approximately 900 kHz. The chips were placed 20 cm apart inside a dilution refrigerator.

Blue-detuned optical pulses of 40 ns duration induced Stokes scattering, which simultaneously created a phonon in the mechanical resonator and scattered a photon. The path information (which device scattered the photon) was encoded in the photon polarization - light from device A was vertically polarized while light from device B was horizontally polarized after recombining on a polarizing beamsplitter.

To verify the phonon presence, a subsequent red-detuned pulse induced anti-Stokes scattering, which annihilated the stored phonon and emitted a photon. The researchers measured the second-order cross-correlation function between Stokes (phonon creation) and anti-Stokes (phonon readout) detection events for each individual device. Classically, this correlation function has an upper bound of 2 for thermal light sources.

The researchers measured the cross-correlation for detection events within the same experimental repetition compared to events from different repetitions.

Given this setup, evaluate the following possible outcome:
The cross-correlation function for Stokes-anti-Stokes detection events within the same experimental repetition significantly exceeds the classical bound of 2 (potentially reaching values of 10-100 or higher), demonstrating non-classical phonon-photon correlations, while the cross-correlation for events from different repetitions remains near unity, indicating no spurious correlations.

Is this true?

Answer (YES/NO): YES